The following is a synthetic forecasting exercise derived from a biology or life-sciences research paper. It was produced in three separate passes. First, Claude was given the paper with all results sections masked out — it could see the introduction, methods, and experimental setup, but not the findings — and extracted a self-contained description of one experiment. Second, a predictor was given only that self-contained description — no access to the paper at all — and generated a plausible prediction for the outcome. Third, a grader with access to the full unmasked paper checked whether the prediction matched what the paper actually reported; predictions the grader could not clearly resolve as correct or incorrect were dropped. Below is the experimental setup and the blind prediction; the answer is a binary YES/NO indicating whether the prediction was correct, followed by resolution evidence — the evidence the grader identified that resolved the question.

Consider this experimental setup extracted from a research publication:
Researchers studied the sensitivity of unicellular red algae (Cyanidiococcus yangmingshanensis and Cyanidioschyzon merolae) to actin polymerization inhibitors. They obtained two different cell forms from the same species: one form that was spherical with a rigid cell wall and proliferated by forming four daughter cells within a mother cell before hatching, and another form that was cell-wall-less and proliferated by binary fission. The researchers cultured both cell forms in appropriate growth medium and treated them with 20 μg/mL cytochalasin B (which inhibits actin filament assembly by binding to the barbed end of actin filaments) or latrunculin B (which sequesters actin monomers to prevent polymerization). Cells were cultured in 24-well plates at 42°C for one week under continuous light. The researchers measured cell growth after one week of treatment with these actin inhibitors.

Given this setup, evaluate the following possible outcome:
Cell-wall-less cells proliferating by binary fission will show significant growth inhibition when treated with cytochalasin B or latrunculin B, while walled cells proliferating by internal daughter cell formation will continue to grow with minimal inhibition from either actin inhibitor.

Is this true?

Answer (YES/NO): NO